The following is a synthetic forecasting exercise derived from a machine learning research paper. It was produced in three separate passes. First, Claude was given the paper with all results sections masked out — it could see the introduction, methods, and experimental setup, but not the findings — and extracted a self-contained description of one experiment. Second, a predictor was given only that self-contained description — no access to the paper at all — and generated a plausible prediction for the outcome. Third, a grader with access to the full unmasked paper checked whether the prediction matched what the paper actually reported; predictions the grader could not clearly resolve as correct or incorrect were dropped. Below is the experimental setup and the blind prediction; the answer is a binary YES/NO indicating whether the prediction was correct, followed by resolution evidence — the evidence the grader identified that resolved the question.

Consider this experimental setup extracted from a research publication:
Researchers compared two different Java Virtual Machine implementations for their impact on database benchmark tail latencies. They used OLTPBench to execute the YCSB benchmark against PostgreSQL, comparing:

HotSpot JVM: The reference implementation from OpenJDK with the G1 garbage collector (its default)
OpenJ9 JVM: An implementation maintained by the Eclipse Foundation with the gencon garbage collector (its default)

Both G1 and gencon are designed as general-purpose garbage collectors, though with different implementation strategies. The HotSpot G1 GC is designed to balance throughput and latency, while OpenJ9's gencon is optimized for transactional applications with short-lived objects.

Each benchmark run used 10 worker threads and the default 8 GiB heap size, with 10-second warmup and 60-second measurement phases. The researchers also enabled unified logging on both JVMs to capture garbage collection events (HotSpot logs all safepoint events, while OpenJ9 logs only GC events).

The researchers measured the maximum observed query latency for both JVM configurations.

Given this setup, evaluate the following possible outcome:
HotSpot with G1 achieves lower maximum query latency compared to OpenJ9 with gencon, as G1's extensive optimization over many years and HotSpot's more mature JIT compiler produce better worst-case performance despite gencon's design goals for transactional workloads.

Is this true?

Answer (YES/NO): NO